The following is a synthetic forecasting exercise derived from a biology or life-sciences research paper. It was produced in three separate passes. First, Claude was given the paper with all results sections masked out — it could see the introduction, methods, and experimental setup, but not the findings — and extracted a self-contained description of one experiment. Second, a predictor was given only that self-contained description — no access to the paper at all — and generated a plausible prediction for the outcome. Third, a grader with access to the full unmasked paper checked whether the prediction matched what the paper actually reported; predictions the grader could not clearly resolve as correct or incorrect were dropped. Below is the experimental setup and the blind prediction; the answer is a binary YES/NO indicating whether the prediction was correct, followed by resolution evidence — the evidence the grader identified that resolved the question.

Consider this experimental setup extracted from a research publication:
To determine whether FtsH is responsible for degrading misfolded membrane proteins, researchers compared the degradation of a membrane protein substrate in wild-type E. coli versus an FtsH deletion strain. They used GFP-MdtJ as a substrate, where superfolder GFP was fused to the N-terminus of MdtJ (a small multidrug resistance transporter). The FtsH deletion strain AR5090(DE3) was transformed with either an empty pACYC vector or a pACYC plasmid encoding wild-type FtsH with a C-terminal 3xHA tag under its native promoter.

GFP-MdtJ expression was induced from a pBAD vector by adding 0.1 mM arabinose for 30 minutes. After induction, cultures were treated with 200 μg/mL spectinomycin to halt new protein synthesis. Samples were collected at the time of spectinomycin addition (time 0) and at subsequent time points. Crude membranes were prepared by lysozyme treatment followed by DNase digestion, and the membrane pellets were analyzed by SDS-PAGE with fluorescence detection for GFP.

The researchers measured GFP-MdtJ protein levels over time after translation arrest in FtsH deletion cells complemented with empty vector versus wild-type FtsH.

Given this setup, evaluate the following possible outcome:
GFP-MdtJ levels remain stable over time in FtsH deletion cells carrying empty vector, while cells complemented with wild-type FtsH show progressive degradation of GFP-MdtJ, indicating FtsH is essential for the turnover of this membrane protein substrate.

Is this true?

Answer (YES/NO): YES